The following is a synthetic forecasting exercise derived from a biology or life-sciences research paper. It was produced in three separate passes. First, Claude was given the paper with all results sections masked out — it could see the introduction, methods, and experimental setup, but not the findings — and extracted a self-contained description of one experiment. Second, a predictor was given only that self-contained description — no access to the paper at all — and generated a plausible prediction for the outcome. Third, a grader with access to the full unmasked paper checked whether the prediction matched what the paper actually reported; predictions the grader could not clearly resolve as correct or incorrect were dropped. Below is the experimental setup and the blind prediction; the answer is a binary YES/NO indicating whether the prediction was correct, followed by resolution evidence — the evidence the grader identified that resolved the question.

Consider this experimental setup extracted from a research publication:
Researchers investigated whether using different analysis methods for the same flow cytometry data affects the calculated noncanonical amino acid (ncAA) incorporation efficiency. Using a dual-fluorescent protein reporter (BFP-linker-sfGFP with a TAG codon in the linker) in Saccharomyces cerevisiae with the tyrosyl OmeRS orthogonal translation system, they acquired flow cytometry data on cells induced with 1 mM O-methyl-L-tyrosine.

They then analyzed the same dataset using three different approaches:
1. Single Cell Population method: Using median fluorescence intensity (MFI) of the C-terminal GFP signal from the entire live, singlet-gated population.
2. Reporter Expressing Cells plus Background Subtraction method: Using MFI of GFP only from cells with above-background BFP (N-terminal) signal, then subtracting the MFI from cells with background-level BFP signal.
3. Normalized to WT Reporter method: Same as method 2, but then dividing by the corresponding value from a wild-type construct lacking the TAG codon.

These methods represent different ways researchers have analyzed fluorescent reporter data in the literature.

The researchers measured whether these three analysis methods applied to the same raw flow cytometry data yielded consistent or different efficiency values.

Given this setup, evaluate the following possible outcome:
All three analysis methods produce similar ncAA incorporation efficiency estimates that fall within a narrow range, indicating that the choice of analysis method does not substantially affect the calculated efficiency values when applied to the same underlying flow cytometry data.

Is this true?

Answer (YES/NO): NO